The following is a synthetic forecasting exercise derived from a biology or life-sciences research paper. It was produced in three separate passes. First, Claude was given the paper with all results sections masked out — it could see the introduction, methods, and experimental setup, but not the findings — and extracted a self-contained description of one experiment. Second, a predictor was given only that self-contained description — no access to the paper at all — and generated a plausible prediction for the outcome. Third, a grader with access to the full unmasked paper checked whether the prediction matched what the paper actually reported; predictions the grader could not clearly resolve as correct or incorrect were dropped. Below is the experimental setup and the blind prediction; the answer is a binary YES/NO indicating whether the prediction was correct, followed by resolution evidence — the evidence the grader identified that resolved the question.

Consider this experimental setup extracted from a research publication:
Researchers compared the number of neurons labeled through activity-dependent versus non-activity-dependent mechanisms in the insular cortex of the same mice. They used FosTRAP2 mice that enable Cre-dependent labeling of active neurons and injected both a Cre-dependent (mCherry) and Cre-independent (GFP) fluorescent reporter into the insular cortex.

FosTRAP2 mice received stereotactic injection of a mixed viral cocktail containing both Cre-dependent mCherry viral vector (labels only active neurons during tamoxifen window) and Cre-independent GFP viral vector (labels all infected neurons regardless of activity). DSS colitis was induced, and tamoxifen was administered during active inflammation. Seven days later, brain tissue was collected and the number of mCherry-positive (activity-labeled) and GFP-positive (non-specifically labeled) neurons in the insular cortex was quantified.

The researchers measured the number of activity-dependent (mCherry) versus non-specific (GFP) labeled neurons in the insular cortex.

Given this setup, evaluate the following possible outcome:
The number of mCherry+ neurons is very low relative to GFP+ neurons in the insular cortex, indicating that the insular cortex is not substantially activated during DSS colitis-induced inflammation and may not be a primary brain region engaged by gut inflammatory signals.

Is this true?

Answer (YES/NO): NO